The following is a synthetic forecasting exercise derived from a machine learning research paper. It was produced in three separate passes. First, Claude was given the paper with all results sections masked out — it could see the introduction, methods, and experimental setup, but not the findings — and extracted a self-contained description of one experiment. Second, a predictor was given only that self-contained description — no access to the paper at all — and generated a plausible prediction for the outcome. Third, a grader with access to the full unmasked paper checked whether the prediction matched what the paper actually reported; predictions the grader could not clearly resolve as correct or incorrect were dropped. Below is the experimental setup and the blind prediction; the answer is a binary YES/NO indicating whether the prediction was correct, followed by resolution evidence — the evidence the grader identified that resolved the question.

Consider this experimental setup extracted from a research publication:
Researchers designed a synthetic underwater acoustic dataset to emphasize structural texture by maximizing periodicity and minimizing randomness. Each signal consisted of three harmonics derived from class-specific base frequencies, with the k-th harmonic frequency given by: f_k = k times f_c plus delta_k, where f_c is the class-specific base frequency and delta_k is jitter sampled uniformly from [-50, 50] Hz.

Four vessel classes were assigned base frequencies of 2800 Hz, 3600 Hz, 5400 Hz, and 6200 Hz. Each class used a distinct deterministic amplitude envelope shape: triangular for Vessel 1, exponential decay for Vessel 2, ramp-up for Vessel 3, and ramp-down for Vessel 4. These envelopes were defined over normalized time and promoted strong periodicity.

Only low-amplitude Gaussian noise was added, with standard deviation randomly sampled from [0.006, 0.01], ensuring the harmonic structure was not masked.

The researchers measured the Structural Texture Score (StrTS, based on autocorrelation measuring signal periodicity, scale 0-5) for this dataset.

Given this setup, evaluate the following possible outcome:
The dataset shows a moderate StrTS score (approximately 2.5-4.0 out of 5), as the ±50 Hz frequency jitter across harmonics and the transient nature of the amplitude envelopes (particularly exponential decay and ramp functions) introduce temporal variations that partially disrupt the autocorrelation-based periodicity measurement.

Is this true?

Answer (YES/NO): NO